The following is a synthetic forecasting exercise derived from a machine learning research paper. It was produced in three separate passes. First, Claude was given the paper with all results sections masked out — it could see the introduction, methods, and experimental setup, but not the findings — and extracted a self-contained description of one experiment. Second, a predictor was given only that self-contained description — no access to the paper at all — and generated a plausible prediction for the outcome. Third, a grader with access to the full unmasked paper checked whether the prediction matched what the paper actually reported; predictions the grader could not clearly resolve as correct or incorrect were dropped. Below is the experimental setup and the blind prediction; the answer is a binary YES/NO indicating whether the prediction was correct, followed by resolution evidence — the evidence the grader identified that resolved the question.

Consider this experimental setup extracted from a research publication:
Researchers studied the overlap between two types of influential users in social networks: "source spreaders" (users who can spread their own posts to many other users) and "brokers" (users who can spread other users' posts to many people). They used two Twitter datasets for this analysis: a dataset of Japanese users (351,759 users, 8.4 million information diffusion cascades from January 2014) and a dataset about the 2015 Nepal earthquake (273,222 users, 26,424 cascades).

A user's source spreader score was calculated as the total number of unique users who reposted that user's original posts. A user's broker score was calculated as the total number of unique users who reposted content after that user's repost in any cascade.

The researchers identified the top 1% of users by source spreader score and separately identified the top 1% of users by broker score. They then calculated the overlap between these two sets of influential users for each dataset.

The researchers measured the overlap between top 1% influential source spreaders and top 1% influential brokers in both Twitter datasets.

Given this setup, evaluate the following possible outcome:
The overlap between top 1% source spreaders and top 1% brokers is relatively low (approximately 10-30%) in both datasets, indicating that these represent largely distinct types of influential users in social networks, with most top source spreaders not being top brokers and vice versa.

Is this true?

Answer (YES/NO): NO